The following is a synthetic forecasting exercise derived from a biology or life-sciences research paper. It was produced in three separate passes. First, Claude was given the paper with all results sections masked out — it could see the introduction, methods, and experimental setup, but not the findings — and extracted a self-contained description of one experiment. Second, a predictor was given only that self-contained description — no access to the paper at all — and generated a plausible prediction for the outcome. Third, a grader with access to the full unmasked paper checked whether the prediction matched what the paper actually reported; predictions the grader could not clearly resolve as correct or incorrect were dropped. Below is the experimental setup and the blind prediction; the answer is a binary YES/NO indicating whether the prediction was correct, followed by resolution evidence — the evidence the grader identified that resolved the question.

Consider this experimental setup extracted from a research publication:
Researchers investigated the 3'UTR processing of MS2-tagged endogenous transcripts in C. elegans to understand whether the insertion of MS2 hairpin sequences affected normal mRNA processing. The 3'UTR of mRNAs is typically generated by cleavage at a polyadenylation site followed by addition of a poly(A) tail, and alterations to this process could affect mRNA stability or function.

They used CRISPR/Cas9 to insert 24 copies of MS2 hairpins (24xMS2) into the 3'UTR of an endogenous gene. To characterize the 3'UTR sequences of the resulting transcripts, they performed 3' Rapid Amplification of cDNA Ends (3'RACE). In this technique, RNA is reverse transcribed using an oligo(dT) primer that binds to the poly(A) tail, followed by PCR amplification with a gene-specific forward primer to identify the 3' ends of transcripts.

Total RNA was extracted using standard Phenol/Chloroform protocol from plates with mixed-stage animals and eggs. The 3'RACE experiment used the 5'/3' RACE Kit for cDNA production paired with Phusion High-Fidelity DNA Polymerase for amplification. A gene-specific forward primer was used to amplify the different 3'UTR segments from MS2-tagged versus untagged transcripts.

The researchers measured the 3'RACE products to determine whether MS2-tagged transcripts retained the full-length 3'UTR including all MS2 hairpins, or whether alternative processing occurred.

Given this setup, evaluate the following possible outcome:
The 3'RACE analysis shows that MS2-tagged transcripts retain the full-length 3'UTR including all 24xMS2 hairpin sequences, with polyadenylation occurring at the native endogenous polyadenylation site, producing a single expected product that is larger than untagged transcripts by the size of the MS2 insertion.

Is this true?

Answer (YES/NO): NO